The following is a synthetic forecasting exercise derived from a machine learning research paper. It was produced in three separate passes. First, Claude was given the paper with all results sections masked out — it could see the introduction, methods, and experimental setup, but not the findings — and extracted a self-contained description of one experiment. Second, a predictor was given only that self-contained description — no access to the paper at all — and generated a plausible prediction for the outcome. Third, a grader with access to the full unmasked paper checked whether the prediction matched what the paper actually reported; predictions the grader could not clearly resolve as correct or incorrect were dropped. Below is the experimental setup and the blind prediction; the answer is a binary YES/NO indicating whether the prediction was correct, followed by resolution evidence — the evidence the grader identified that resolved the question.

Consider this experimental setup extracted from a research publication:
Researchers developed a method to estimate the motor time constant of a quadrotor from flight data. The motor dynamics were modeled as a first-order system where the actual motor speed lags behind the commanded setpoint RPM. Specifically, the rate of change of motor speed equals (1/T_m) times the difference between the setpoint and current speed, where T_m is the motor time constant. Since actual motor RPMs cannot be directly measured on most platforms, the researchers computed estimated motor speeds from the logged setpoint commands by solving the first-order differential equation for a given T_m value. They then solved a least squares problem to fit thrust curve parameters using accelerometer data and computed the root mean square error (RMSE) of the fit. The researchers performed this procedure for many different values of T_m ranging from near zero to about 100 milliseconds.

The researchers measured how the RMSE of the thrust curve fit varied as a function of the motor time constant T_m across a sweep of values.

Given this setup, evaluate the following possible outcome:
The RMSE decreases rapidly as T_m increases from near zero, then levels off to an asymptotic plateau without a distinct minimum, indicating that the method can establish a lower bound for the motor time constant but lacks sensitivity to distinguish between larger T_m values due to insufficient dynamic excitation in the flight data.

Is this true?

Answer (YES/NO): NO